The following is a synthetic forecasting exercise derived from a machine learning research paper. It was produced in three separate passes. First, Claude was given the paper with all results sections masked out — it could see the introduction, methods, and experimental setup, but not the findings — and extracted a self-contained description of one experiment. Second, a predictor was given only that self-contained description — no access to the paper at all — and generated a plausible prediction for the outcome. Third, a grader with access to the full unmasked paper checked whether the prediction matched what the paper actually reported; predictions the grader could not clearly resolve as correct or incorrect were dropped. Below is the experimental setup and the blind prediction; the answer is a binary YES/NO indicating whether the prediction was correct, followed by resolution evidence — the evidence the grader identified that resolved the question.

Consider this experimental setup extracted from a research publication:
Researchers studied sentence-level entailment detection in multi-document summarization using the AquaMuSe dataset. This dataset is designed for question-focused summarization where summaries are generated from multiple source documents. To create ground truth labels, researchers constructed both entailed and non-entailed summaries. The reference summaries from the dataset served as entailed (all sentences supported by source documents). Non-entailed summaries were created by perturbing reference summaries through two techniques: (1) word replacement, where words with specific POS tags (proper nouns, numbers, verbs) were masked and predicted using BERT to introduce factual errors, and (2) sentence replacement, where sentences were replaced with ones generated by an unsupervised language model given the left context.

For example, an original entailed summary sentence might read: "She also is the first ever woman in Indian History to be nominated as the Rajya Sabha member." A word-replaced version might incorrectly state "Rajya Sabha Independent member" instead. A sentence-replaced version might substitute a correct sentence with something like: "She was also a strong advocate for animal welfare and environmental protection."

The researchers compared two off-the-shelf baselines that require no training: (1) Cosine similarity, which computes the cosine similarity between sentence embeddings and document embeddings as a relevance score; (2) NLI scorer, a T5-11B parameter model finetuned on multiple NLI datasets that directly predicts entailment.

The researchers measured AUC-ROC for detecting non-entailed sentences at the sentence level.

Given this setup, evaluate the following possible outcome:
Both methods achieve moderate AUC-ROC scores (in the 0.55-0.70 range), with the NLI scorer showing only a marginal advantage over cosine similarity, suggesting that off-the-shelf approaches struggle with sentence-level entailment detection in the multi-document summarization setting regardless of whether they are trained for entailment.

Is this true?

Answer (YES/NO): NO